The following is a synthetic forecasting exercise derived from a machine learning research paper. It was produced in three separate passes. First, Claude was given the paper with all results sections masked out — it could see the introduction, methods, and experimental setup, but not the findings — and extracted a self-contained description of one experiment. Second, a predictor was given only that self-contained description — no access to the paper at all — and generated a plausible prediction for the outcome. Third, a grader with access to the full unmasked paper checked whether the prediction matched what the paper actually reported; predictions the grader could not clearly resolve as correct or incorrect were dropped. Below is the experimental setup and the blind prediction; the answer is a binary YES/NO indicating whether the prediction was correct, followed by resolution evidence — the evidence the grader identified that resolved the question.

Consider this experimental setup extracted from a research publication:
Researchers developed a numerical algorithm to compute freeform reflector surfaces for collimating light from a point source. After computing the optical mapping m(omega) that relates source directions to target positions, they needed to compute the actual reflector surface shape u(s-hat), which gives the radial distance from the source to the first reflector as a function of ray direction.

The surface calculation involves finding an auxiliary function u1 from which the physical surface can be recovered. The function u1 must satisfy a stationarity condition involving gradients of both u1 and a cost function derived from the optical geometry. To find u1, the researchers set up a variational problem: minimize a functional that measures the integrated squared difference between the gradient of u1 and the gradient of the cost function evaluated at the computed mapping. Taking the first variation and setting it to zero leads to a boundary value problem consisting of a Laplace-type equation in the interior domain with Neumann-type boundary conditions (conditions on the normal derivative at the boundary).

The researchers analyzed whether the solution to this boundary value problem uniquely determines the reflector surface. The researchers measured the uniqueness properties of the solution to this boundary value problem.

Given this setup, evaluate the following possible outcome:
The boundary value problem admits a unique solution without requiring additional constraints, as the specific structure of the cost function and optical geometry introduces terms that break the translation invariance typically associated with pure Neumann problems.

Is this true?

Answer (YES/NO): NO